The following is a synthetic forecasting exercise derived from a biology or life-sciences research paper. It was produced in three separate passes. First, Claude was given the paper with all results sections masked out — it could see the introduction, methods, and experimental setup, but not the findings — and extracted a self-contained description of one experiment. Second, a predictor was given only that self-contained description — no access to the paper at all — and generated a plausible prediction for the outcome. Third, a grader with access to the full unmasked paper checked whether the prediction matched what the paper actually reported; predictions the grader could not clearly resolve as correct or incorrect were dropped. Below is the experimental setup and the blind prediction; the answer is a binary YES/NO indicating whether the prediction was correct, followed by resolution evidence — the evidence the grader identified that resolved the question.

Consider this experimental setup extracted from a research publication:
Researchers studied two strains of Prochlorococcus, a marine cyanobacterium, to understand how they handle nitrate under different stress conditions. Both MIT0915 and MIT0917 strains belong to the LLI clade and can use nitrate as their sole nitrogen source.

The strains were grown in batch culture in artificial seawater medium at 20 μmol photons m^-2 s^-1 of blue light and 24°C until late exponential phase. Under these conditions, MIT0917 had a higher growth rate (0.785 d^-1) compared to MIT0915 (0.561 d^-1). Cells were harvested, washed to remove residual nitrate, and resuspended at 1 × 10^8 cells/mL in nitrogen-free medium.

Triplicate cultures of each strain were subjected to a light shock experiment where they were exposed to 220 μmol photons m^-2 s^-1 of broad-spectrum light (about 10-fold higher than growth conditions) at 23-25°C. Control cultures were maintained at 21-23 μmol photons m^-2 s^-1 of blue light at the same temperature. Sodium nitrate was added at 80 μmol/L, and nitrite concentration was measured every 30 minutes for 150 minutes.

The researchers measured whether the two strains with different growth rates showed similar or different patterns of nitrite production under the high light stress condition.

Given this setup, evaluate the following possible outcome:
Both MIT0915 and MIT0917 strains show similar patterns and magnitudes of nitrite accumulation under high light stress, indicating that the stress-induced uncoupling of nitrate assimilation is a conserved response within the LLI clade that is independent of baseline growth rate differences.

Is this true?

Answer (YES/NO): NO